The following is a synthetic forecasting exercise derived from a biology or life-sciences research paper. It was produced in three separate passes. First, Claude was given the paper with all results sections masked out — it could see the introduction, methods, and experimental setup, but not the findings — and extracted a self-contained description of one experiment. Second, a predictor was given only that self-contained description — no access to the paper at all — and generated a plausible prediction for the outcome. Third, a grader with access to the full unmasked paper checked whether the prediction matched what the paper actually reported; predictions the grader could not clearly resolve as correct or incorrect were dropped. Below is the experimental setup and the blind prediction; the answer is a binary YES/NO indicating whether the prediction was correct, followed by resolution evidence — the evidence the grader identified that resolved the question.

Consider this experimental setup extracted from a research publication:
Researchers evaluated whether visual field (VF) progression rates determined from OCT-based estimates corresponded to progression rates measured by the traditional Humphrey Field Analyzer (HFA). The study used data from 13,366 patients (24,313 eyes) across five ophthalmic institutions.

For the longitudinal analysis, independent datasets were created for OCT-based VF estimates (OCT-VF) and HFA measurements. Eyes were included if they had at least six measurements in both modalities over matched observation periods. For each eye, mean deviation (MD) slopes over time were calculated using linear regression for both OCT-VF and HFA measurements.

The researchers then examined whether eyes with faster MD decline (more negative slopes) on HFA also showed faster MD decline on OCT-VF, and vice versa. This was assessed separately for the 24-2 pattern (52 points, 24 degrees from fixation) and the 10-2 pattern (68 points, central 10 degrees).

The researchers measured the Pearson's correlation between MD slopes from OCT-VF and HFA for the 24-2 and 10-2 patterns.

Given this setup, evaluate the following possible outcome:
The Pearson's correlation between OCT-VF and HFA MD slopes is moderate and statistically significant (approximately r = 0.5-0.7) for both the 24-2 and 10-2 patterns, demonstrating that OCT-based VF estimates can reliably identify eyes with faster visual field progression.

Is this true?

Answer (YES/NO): NO